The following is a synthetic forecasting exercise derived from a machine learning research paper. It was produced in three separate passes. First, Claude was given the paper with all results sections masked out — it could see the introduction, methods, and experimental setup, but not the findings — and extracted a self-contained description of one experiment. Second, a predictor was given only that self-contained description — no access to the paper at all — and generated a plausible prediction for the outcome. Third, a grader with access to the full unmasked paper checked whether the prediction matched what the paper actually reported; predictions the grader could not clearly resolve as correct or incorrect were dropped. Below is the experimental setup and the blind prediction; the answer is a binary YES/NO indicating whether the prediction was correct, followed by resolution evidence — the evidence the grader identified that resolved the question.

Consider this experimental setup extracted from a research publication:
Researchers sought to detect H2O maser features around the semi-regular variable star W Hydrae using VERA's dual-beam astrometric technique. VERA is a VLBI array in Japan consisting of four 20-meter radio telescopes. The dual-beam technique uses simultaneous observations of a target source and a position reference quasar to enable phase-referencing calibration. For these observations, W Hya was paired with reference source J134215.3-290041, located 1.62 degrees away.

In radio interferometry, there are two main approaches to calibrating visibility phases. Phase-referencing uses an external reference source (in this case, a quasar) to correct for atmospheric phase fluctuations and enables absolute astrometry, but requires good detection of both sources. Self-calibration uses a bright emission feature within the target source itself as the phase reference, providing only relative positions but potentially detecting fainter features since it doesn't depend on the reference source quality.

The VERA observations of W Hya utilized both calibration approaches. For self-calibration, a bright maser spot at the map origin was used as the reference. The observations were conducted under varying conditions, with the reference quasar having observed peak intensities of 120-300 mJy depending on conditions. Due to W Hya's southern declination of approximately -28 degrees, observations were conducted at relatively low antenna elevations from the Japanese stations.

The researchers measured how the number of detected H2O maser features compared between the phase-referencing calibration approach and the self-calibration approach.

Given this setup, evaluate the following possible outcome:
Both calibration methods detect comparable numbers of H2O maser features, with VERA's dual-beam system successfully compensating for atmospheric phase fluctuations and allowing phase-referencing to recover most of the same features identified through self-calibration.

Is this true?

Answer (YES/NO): NO